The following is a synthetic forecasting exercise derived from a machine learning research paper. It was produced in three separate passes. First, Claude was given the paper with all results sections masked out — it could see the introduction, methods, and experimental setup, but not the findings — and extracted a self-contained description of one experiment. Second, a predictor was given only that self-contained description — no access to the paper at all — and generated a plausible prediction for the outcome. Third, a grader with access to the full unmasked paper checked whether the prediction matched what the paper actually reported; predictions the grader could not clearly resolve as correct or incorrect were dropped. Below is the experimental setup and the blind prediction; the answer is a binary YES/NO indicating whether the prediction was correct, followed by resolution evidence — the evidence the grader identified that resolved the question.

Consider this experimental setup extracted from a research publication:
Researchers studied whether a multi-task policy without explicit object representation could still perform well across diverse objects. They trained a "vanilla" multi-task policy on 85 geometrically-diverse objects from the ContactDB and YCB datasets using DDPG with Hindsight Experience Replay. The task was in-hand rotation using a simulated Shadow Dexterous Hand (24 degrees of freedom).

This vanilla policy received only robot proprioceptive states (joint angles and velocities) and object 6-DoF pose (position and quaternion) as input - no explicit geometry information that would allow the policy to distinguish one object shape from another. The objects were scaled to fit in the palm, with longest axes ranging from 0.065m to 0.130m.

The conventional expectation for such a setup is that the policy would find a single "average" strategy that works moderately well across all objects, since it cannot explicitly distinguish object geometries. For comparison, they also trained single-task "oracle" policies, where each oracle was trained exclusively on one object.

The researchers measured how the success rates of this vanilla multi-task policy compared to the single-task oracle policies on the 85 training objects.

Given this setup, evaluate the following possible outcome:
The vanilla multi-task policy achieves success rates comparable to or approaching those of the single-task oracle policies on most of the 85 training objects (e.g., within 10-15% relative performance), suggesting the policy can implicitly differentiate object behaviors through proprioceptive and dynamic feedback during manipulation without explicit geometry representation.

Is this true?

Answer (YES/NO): YES